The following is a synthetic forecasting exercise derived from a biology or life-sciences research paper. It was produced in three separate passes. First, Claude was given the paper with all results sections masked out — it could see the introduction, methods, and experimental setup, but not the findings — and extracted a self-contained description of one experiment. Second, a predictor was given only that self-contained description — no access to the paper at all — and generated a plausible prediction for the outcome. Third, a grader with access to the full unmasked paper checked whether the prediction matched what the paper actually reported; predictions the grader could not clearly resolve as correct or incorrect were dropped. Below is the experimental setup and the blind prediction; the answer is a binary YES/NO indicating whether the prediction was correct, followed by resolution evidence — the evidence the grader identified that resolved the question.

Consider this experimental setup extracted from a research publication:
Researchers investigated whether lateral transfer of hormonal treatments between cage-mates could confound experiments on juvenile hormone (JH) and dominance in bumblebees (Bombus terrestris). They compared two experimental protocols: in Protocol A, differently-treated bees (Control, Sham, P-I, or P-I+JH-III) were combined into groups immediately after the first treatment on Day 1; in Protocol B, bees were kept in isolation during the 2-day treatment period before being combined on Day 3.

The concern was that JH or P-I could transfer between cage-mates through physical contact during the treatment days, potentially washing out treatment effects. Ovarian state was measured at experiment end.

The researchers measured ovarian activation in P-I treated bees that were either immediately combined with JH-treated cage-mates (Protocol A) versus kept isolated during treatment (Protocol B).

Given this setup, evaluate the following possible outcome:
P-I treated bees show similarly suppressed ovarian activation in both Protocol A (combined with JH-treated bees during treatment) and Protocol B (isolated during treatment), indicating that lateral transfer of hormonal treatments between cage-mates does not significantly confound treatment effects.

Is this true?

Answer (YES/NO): NO